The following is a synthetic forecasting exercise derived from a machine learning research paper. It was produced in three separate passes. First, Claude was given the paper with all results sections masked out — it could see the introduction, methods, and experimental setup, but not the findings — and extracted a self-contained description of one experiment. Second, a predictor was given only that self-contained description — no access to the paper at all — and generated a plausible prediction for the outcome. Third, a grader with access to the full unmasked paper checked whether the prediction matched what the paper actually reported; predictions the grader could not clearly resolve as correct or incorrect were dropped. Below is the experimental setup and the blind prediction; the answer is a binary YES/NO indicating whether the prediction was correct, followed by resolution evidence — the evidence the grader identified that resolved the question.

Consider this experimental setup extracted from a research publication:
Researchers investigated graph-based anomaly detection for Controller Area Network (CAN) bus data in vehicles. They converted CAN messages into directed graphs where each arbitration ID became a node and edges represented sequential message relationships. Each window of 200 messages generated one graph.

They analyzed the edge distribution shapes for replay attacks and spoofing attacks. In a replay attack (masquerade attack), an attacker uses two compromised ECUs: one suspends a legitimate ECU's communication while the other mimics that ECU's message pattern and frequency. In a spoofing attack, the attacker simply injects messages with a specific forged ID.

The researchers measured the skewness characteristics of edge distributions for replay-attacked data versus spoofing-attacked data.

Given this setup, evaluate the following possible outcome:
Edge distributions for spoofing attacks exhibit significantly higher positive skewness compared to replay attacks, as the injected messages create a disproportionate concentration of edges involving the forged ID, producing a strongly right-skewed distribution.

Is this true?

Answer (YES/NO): NO